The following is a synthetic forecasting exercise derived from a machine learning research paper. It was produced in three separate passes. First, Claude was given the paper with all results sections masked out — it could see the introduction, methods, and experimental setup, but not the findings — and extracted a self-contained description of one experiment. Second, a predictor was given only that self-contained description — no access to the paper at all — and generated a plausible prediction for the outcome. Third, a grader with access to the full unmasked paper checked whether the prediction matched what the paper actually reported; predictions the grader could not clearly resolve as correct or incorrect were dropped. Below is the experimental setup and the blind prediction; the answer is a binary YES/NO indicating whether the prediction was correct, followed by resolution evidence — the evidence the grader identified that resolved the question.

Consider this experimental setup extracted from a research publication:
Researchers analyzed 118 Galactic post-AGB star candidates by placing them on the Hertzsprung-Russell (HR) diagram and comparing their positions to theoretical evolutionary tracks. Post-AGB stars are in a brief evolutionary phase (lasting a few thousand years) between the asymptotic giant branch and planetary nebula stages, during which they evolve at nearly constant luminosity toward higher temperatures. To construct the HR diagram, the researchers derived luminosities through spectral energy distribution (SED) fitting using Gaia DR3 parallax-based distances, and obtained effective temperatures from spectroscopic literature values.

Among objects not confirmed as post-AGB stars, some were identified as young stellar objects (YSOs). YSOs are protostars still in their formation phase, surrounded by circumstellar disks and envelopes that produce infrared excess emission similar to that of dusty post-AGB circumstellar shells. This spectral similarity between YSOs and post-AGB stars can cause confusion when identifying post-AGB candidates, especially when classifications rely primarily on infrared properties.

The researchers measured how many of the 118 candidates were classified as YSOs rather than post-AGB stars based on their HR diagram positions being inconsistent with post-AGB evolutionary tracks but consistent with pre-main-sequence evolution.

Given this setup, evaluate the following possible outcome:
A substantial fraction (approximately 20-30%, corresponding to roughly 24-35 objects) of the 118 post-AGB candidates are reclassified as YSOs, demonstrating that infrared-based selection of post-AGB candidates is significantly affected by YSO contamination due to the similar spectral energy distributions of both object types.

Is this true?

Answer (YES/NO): NO